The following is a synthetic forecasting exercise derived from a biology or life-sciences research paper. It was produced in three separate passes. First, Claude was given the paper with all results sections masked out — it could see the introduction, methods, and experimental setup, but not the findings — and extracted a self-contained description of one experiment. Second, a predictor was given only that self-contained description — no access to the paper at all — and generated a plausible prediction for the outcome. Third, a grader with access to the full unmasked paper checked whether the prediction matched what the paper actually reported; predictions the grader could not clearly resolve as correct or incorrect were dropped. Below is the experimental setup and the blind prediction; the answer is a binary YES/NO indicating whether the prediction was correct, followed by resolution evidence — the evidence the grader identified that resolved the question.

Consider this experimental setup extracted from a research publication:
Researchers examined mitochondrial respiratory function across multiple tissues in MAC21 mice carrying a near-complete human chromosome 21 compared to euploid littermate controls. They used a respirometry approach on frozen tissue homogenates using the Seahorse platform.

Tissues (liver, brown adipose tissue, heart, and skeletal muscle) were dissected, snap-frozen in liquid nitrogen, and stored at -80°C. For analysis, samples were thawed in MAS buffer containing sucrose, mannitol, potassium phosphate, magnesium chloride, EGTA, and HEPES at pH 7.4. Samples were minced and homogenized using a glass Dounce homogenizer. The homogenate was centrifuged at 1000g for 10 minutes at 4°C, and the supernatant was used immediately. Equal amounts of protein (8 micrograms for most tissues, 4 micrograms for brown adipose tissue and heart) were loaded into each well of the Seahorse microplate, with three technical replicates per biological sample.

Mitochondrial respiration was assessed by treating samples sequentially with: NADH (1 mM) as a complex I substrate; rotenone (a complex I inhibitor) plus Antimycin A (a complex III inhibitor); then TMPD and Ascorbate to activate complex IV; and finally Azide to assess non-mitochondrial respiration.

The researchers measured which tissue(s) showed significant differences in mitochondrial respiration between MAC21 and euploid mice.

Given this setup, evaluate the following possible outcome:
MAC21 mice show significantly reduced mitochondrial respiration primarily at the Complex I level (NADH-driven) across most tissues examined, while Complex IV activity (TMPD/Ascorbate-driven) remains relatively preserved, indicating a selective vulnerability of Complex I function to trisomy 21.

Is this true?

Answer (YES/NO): NO